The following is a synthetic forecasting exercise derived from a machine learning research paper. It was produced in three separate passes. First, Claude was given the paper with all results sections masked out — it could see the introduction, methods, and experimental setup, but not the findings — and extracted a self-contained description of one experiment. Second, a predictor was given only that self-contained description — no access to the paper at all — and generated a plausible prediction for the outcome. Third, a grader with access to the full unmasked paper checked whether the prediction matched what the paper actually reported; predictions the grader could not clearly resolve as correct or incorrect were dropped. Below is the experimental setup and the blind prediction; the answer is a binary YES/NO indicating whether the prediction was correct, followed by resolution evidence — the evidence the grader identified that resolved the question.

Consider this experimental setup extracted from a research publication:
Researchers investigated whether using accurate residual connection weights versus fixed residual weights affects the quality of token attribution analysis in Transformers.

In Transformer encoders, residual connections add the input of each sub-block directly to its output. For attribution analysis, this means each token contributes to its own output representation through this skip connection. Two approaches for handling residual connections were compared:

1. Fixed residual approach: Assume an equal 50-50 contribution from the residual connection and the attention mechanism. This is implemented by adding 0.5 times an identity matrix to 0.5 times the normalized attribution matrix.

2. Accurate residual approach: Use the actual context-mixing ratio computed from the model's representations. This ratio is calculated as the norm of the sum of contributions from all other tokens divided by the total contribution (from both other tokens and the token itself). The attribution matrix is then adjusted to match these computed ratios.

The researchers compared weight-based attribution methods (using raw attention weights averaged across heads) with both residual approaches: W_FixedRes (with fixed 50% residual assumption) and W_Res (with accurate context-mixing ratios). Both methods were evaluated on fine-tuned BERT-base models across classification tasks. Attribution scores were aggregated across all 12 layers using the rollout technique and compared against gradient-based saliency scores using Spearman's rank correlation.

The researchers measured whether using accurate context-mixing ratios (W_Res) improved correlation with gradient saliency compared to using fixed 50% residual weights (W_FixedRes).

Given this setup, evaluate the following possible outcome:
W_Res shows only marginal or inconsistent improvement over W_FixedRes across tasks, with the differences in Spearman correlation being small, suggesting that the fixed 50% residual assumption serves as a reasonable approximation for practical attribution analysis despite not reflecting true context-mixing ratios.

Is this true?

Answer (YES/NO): NO